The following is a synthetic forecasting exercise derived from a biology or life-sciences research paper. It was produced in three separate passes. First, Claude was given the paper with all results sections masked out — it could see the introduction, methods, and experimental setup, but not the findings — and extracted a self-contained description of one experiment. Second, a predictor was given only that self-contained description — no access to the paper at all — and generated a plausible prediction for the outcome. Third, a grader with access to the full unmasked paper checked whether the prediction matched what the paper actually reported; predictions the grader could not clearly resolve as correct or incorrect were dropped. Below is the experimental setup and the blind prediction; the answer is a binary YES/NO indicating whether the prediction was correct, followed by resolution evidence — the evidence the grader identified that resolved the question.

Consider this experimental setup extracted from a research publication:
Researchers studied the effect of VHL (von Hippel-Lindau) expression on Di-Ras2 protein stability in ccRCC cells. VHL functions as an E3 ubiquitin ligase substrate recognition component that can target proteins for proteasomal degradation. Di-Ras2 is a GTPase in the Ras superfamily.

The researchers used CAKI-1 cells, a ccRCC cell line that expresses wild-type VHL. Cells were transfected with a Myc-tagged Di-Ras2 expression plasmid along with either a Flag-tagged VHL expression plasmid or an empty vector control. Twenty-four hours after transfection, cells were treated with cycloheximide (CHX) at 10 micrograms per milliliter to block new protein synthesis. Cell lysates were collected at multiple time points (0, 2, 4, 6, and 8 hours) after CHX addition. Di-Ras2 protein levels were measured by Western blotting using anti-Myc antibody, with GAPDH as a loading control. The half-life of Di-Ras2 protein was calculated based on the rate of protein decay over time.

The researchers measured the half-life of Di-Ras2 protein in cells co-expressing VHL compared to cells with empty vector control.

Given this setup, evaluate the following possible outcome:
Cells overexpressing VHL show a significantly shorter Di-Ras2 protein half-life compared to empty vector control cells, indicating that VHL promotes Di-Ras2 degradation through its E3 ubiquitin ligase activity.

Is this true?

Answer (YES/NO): YES